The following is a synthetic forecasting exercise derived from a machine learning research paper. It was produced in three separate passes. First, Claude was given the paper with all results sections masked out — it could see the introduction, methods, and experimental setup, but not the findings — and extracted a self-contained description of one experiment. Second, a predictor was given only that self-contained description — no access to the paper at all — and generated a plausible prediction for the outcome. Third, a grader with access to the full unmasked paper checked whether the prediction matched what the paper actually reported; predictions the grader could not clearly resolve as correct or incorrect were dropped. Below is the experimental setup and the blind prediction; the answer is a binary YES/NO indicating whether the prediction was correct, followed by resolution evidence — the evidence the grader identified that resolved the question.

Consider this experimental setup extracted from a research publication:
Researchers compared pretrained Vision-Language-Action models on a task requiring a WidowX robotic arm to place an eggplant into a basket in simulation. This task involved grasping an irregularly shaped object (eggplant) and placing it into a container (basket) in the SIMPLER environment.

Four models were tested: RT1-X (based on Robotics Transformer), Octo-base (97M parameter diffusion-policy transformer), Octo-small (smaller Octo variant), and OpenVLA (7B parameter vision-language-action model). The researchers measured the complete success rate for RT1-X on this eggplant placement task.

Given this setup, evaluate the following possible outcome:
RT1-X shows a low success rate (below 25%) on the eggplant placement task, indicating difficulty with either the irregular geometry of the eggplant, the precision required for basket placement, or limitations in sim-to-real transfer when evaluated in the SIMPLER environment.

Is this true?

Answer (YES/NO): YES